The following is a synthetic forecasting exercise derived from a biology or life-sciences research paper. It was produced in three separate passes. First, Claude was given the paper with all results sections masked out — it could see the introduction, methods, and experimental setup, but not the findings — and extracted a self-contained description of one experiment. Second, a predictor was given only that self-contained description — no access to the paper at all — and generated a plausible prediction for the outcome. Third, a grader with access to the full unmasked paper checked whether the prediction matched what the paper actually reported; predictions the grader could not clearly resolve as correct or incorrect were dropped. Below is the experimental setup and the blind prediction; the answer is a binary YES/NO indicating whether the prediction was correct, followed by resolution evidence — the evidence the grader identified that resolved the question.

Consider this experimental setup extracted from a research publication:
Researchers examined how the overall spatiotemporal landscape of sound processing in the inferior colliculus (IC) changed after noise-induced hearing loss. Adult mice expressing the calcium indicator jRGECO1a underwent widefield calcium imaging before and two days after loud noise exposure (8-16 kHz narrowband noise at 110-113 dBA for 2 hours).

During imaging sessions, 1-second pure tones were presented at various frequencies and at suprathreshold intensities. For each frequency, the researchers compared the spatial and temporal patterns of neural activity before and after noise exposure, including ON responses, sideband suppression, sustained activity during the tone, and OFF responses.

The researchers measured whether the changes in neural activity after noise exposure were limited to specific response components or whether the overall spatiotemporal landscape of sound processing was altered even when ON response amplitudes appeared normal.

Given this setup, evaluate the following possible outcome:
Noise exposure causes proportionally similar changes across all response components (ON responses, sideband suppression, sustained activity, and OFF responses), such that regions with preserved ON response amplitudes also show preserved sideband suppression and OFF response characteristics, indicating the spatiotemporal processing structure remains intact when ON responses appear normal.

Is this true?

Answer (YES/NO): NO